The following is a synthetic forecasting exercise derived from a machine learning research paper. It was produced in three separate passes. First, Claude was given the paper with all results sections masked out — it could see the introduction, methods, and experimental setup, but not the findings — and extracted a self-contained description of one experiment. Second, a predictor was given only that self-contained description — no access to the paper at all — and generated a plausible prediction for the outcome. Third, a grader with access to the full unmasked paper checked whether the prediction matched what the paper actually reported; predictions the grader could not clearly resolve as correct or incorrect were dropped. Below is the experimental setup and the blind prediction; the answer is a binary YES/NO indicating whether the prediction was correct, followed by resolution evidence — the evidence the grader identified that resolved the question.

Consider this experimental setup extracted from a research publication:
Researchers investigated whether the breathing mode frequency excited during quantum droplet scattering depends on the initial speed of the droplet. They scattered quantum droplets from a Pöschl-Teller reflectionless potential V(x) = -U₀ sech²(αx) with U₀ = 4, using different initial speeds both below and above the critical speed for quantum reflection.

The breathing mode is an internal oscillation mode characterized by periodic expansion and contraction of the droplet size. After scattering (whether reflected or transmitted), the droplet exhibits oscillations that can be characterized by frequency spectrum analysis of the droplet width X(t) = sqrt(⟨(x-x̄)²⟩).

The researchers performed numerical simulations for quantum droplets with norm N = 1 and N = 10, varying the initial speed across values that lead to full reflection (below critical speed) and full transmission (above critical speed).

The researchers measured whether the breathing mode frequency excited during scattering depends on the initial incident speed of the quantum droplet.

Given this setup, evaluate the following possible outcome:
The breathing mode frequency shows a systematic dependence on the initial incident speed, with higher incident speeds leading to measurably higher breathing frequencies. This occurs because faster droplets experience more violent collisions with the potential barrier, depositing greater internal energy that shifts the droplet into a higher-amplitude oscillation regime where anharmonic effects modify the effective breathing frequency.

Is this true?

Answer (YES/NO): NO